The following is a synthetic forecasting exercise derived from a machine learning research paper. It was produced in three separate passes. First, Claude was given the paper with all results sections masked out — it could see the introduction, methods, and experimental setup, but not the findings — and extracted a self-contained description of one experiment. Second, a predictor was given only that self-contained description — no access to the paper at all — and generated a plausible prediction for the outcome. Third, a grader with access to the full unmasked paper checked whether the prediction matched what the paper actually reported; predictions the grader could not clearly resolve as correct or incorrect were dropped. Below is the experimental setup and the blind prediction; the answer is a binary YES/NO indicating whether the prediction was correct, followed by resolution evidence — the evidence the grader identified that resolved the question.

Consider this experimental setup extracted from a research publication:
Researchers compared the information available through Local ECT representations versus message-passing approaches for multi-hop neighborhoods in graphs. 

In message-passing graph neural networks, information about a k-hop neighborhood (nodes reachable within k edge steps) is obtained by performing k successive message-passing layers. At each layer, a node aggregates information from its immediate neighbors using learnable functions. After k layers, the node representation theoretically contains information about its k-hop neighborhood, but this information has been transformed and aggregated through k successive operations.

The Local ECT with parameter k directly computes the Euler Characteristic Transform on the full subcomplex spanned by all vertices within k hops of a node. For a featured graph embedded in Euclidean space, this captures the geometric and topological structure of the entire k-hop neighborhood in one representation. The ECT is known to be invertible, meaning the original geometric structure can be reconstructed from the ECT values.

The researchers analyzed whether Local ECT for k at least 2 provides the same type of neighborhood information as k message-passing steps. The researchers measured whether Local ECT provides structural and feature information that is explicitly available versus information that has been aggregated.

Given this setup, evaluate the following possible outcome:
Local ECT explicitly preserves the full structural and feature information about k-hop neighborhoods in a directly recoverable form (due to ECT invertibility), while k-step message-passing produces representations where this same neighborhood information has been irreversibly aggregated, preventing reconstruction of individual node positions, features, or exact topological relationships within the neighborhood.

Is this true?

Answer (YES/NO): YES